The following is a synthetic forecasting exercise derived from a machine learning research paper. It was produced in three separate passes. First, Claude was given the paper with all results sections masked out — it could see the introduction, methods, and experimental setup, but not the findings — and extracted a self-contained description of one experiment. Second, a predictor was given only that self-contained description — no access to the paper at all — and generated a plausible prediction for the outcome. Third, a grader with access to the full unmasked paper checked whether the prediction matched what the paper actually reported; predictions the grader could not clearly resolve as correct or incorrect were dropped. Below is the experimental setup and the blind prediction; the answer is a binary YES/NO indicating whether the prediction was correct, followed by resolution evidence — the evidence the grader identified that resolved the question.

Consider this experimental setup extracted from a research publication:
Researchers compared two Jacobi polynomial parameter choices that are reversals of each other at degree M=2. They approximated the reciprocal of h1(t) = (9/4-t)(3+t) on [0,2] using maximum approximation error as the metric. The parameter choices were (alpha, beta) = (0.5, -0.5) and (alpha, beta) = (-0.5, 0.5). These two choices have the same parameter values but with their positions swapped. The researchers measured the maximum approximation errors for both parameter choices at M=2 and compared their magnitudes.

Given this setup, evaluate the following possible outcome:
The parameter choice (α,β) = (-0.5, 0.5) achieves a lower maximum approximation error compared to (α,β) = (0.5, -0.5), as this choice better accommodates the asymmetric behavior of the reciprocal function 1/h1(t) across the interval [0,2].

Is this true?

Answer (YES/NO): NO